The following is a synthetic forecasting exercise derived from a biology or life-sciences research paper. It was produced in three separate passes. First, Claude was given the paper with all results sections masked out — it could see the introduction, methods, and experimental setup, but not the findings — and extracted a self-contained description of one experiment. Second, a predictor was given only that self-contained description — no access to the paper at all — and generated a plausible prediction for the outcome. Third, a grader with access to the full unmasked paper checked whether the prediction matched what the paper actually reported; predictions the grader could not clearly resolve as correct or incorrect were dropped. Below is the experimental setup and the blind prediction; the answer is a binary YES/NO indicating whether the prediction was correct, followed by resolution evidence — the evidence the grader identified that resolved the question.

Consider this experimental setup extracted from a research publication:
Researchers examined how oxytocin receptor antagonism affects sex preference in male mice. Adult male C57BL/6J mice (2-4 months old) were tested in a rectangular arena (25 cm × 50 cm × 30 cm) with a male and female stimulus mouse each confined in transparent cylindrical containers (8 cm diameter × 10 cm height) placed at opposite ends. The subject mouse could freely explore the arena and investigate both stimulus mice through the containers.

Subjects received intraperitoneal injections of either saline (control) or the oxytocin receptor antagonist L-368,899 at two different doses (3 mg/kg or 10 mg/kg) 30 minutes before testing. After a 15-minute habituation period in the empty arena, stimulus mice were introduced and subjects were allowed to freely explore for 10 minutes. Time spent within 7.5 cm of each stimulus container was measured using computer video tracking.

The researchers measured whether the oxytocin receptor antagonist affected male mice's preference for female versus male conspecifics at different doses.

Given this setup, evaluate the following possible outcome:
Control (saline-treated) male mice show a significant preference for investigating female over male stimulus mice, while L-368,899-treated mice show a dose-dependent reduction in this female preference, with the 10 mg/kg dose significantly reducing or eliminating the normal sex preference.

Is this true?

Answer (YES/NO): YES